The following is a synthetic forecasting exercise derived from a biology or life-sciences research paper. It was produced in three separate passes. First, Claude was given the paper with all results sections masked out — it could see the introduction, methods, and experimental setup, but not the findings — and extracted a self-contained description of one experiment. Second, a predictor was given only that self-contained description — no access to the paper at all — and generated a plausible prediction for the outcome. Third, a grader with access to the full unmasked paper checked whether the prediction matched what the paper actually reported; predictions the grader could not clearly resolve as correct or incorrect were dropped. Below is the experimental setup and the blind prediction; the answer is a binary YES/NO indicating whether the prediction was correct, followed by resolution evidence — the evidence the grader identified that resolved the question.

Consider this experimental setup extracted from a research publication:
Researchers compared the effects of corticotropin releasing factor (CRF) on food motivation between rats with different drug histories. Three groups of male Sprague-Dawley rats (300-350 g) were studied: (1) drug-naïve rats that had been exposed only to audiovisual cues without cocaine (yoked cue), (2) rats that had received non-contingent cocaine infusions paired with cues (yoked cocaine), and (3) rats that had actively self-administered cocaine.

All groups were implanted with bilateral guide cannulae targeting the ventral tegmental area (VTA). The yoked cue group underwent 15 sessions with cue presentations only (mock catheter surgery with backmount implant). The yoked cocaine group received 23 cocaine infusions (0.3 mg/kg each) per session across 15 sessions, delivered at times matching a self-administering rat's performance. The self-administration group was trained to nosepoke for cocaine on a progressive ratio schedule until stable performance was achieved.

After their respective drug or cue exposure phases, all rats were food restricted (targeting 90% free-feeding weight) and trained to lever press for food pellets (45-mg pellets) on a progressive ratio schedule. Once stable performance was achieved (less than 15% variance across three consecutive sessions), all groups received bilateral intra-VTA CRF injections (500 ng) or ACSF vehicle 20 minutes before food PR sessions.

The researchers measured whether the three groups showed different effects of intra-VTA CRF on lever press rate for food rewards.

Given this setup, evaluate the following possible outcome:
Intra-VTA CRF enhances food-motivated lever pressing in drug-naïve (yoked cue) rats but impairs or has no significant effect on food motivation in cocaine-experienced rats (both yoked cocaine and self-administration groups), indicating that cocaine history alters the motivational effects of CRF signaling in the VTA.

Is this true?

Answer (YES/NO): NO